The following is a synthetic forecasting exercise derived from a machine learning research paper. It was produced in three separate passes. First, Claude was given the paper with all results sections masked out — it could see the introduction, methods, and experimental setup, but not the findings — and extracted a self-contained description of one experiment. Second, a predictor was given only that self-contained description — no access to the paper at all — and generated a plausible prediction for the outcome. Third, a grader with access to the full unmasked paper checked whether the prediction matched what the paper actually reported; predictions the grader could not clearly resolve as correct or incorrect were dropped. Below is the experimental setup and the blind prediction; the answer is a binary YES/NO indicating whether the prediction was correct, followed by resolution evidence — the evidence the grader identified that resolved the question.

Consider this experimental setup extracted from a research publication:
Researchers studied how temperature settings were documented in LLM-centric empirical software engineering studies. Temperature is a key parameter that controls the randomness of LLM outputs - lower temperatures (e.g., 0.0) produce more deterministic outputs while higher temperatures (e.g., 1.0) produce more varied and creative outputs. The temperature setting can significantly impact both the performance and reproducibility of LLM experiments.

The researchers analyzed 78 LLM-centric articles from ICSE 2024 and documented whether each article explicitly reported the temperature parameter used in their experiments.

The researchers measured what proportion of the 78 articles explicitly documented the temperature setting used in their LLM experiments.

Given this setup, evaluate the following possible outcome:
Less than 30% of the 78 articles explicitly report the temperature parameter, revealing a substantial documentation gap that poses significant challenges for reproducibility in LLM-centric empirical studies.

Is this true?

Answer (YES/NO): NO